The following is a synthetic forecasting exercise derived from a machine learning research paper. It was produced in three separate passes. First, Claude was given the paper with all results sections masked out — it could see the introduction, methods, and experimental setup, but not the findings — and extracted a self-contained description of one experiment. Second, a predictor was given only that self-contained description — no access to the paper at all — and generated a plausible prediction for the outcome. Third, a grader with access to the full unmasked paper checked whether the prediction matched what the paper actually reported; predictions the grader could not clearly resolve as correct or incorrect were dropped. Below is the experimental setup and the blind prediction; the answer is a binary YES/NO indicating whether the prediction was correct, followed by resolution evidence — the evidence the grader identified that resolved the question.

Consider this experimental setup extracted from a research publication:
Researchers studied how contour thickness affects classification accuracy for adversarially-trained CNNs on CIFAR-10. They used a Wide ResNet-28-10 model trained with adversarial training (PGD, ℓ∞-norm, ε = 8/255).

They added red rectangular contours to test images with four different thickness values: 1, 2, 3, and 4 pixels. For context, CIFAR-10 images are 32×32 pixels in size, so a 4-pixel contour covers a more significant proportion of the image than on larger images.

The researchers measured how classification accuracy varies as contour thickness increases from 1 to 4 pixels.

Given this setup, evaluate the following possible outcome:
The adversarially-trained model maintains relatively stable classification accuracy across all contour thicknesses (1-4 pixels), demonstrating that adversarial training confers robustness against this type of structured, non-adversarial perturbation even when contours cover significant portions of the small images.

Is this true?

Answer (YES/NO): NO